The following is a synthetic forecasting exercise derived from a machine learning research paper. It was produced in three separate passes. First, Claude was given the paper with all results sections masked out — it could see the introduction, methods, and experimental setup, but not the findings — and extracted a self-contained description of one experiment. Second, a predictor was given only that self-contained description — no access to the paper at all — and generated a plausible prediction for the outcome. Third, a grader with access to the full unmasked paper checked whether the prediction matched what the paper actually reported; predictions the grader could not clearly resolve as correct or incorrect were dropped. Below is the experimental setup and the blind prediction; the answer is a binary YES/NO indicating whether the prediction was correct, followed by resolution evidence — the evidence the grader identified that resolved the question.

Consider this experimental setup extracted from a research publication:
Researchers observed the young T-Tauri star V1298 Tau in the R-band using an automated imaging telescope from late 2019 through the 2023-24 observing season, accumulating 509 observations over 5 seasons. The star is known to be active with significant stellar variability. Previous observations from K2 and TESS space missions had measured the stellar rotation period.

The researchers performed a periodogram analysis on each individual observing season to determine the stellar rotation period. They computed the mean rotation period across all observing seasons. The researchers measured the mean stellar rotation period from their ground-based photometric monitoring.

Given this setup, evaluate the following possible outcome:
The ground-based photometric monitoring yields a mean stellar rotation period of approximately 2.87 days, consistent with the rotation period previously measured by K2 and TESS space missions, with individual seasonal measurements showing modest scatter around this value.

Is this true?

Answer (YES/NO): NO